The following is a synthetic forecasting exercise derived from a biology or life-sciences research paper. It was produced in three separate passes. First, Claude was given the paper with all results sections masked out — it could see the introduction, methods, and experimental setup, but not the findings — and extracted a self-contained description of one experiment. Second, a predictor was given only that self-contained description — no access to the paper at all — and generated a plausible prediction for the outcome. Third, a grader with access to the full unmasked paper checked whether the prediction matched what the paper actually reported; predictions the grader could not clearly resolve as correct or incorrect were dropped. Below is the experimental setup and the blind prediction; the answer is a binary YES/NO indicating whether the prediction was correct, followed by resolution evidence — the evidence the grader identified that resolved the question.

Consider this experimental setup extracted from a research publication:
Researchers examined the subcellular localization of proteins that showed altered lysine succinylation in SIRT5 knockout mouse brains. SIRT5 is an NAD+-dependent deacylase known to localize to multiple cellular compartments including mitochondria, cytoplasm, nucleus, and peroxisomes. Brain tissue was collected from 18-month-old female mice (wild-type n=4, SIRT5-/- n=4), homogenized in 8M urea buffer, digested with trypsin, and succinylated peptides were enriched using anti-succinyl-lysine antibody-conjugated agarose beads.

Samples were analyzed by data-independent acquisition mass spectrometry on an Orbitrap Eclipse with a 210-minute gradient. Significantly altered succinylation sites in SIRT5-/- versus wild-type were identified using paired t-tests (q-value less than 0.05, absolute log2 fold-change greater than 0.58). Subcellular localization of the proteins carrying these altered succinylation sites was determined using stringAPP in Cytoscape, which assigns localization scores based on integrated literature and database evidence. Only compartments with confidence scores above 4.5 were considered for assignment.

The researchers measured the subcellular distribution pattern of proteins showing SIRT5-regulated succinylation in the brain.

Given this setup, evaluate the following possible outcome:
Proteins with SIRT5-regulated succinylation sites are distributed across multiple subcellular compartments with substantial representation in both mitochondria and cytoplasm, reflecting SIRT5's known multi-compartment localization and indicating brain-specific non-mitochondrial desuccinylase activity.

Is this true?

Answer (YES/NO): NO